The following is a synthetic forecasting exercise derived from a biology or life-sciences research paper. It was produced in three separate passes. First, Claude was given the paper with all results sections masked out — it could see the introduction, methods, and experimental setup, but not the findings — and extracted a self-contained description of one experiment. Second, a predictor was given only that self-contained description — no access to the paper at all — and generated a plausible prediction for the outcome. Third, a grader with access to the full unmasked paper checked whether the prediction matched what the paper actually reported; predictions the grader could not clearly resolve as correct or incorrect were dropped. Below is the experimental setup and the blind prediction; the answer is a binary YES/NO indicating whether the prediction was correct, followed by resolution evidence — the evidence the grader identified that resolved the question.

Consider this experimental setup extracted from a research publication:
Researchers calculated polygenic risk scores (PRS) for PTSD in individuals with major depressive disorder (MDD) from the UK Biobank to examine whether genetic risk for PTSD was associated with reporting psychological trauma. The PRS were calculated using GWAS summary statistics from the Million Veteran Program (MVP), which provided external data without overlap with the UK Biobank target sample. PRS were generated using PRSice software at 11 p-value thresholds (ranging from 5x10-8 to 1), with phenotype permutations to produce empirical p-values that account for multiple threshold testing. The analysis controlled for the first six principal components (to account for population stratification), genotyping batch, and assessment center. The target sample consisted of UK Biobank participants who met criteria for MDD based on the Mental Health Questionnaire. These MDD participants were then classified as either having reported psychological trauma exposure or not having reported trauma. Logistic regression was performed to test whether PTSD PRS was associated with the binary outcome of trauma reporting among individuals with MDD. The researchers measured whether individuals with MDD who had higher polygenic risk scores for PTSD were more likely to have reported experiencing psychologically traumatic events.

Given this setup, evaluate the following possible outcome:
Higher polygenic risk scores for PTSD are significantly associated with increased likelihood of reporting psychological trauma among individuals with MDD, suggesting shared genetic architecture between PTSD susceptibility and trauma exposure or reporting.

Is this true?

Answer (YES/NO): YES